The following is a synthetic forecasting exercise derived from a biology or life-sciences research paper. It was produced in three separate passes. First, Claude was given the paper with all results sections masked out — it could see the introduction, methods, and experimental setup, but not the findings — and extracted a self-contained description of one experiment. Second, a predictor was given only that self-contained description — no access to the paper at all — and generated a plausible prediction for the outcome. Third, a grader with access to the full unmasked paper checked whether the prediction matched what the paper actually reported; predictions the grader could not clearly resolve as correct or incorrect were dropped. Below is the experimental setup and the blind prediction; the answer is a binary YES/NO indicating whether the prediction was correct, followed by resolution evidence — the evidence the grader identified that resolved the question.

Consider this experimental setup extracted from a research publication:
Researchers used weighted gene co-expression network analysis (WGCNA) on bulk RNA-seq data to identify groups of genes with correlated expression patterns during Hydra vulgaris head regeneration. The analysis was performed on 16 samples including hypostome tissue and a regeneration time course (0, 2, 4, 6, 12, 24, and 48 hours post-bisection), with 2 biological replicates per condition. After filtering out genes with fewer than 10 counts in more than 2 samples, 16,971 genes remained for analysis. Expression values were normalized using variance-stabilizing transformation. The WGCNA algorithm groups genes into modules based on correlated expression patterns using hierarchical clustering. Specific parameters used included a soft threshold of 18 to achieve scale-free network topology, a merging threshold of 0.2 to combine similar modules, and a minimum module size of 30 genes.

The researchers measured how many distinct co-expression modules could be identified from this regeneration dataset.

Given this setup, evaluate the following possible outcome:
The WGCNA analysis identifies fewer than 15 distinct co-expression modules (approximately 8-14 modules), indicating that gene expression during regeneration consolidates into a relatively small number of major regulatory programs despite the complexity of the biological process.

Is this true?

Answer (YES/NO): NO